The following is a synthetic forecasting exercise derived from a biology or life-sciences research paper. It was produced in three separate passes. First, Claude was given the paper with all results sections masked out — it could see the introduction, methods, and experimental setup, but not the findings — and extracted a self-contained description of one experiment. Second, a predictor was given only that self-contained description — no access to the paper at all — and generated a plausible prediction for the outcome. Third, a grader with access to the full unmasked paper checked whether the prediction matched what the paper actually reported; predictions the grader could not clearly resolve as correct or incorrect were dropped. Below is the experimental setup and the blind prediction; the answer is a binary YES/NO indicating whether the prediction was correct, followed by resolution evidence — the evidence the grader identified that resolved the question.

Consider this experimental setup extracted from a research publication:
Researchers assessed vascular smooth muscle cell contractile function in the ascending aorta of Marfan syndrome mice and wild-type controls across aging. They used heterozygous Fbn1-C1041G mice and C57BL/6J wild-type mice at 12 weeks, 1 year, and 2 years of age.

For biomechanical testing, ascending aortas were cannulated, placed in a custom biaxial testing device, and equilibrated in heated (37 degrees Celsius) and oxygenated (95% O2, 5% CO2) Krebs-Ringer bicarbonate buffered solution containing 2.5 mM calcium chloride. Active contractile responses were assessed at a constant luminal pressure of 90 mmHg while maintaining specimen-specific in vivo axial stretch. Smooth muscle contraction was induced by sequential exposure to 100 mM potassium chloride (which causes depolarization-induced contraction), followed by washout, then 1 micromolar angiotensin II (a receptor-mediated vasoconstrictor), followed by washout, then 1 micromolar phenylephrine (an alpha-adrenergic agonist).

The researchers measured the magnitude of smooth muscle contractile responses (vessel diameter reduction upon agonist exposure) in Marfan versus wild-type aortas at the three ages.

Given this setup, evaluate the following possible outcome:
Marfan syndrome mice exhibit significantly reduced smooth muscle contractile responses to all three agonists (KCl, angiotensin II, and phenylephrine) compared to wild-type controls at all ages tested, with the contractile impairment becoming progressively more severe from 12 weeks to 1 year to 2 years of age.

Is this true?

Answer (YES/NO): NO